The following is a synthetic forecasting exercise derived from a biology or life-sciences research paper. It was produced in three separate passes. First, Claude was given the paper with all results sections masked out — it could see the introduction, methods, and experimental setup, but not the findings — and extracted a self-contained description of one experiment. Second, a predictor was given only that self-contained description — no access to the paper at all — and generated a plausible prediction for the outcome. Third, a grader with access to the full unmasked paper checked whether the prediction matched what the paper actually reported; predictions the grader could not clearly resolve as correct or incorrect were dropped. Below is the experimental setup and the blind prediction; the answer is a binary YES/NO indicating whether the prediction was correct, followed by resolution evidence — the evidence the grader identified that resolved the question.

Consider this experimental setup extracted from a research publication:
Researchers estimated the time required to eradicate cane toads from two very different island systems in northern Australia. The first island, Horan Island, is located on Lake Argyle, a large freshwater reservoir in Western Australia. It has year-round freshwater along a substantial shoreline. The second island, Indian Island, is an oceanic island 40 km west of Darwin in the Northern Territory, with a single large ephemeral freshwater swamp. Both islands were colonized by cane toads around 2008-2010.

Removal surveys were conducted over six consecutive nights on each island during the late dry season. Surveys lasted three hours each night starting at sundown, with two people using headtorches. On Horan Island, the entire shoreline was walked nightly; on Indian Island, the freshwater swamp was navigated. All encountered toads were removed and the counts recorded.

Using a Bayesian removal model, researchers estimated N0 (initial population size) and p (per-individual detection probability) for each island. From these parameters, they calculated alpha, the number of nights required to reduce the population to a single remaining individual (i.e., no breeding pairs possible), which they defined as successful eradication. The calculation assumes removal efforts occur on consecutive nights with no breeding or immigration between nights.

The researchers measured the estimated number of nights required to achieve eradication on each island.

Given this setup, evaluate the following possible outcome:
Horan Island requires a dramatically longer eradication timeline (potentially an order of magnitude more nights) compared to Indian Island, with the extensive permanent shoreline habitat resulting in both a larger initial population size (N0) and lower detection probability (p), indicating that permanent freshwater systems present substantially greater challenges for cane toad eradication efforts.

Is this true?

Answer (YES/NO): NO